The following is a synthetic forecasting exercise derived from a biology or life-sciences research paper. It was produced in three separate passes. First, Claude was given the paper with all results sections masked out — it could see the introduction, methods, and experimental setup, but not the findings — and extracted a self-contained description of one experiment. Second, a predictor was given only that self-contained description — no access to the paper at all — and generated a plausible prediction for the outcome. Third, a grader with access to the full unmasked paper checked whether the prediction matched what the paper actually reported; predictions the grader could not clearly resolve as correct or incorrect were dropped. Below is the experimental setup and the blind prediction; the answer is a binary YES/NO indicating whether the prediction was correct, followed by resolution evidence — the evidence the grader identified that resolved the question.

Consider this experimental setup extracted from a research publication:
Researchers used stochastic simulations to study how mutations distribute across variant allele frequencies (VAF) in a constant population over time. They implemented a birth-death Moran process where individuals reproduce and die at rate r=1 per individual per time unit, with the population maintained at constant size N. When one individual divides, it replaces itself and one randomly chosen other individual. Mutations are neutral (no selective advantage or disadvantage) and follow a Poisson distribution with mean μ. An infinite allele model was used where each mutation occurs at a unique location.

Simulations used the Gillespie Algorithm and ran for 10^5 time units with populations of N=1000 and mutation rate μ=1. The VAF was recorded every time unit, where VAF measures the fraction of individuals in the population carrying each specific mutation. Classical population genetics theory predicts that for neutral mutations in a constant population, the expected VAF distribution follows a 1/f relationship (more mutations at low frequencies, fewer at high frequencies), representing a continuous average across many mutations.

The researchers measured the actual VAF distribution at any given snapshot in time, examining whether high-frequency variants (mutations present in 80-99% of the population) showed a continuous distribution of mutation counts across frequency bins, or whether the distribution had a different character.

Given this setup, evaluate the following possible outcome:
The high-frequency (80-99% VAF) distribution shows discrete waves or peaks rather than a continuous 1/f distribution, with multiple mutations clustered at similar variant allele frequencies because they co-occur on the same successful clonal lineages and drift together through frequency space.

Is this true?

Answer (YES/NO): YES